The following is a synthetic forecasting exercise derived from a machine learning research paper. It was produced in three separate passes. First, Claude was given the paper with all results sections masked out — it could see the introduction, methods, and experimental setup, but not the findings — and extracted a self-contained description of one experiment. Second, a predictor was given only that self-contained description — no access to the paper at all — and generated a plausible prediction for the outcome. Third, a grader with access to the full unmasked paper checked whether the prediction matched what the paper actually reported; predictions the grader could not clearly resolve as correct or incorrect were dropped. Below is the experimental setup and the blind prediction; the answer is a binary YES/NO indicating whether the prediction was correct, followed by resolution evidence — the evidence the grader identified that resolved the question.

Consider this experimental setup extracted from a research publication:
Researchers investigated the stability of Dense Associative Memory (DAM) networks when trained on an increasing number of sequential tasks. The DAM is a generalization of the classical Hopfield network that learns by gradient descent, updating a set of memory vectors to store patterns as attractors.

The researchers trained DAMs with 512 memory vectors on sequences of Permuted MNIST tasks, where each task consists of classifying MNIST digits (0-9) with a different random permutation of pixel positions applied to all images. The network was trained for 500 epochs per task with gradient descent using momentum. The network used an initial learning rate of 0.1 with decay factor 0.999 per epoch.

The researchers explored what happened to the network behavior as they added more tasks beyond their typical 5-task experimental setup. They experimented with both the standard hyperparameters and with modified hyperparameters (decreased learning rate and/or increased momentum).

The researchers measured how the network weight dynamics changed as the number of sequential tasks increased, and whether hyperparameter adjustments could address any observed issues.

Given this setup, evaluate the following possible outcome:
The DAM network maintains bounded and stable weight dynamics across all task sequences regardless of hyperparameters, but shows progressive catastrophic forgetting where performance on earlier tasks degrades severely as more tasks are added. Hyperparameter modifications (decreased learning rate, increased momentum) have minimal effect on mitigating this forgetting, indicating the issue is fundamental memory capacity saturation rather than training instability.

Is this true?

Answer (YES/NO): NO